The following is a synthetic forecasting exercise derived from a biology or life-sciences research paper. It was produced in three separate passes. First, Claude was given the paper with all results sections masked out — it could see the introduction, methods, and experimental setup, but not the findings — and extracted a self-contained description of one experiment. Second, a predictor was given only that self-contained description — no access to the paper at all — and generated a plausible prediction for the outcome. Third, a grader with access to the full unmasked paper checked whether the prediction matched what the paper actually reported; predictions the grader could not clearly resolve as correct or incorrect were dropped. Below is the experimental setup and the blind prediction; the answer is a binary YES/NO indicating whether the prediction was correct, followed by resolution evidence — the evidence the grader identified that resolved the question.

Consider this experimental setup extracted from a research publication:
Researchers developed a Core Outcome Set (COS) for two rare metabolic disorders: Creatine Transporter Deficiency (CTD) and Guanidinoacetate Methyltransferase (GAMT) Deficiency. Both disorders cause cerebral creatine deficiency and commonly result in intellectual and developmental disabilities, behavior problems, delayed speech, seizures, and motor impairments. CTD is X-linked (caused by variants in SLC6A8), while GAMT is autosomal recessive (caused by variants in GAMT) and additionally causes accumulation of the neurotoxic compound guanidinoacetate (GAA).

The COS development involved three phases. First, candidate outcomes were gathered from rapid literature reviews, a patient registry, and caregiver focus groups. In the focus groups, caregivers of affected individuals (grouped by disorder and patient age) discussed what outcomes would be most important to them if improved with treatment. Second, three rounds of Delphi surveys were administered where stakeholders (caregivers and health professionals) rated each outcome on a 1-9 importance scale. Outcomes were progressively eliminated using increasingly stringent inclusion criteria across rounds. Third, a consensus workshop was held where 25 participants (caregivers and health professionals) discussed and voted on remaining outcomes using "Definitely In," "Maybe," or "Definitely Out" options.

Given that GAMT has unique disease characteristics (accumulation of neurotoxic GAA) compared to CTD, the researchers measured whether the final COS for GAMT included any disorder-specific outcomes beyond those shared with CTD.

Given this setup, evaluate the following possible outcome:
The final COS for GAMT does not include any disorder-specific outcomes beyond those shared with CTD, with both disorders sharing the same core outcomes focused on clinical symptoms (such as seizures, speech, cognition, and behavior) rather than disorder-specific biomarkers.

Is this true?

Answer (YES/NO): NO